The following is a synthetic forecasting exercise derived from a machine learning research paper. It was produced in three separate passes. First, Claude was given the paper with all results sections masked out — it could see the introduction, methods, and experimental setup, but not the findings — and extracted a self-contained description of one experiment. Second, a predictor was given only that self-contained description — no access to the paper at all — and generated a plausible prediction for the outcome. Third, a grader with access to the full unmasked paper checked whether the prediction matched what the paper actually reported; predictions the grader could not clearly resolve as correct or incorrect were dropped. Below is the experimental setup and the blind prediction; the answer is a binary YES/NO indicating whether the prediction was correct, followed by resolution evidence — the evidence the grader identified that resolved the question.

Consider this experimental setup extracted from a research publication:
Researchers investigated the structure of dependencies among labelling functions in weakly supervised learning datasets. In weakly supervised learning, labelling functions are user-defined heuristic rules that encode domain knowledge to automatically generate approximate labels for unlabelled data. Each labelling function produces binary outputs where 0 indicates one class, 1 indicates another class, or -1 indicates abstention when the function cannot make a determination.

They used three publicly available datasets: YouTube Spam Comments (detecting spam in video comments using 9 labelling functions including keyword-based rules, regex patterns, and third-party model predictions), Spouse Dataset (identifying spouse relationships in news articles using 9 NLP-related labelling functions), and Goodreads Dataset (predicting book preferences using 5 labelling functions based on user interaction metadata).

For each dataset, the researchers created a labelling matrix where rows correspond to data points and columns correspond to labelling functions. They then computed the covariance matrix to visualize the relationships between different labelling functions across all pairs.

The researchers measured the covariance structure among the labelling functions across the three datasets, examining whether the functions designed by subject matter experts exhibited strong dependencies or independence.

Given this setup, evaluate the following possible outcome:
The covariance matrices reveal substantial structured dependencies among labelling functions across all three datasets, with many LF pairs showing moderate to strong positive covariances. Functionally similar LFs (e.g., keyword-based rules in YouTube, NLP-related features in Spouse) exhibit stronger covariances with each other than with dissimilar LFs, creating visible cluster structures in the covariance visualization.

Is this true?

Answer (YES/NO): NO